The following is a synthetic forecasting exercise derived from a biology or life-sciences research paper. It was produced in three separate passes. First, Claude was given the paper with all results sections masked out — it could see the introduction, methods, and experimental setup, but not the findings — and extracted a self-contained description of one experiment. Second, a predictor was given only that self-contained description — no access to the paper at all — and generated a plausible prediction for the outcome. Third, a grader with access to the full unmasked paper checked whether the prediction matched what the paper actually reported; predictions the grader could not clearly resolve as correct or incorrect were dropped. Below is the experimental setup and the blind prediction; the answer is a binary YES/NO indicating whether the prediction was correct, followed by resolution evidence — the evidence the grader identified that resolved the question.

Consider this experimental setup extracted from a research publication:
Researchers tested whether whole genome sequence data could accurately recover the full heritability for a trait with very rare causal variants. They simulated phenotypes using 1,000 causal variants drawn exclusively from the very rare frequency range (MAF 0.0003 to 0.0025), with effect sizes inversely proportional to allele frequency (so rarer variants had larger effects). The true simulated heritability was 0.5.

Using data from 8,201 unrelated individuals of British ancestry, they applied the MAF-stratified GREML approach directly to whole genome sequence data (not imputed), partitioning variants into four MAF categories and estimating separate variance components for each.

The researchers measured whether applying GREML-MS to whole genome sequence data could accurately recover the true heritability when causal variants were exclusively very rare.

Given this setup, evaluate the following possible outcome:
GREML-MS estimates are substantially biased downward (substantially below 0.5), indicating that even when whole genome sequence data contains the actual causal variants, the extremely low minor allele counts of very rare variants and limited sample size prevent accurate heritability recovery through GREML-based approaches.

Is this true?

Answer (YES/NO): NO